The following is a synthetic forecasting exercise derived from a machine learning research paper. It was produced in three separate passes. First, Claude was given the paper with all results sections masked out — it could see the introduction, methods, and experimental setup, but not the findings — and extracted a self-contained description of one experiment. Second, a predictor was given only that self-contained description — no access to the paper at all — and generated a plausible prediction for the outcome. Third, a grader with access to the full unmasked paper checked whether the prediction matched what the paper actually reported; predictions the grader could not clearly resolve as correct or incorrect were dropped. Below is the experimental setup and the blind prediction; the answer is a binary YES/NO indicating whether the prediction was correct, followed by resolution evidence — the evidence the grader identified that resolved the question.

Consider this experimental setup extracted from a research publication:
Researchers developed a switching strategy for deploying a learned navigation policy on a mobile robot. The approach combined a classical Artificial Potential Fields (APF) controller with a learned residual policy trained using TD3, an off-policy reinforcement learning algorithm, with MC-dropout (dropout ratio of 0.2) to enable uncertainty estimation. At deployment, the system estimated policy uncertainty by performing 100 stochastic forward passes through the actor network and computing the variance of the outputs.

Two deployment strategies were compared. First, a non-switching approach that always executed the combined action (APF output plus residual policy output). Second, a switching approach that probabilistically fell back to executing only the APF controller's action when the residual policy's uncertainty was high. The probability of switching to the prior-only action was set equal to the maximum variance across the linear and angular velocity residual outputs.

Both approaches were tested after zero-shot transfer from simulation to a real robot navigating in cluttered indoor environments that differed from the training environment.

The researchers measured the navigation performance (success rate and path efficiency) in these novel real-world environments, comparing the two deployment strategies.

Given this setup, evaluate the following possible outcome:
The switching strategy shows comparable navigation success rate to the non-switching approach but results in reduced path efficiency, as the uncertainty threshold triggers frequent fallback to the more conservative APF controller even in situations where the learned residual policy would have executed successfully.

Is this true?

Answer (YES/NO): NO